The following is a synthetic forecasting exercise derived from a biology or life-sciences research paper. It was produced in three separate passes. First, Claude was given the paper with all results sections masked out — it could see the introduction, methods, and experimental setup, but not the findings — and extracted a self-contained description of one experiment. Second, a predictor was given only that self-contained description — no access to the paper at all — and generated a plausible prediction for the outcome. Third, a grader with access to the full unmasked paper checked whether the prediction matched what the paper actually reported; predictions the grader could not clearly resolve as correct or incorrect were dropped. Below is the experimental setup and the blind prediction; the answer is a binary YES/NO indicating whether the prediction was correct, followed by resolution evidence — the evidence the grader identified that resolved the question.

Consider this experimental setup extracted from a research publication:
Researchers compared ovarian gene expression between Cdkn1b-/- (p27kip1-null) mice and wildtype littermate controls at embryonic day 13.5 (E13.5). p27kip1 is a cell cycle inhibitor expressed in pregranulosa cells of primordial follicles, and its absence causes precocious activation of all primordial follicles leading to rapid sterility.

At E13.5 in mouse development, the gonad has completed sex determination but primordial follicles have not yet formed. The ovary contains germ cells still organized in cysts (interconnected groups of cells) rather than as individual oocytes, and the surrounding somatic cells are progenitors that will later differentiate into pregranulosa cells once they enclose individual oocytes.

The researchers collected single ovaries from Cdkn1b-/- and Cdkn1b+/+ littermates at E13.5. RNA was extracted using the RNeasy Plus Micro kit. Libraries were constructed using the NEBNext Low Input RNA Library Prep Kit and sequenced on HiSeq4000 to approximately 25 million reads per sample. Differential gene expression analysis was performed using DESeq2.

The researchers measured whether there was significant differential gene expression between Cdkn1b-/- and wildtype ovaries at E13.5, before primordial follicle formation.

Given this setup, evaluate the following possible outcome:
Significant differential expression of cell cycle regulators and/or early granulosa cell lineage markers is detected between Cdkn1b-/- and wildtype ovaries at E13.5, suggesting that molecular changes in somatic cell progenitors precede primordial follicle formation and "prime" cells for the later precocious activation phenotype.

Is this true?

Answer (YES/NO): NO